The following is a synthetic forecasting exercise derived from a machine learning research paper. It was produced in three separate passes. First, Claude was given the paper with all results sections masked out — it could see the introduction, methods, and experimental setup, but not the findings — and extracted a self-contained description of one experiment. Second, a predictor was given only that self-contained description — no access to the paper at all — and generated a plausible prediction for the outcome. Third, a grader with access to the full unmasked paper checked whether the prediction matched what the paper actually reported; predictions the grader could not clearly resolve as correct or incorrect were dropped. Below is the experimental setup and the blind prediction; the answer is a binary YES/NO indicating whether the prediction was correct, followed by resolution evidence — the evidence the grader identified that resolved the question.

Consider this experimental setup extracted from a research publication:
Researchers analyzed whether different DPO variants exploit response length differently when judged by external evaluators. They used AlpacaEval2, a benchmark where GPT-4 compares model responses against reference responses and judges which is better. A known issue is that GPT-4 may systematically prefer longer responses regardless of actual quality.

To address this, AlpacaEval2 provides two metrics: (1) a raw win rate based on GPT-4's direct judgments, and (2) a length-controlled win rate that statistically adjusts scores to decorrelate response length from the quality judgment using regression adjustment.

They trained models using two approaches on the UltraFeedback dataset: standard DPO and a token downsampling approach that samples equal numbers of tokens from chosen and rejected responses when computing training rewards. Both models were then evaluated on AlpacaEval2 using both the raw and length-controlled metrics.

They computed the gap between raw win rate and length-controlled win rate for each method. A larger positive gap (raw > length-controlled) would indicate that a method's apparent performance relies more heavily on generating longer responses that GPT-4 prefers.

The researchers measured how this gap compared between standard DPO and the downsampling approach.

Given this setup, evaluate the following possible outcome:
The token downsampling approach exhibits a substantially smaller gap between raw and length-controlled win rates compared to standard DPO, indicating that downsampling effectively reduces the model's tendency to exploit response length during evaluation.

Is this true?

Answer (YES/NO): NO